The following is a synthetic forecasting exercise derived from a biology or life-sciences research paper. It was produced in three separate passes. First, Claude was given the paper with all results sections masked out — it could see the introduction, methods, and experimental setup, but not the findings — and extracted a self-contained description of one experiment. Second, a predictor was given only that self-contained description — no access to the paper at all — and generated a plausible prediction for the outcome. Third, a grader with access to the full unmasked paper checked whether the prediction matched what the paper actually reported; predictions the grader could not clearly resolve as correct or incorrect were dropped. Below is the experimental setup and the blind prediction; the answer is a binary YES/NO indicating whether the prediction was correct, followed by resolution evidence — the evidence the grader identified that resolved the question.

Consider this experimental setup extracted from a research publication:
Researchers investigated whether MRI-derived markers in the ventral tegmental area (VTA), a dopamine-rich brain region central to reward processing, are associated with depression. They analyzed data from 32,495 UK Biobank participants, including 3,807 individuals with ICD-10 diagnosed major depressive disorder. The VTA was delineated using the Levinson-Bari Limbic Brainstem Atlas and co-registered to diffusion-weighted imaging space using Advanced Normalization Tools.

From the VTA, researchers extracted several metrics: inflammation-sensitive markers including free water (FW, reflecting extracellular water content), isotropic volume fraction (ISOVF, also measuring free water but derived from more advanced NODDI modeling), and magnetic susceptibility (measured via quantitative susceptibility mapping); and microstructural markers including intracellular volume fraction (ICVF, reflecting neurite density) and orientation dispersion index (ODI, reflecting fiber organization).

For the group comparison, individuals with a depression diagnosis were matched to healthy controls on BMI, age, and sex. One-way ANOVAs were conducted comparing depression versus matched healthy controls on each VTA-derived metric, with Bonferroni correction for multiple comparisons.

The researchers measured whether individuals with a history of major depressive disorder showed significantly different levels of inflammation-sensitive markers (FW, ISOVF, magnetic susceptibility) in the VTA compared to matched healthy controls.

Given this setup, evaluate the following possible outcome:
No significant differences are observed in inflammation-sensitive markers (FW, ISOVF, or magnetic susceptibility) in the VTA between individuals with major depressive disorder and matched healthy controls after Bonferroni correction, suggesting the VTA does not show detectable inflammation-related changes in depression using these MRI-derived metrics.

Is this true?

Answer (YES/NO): NO